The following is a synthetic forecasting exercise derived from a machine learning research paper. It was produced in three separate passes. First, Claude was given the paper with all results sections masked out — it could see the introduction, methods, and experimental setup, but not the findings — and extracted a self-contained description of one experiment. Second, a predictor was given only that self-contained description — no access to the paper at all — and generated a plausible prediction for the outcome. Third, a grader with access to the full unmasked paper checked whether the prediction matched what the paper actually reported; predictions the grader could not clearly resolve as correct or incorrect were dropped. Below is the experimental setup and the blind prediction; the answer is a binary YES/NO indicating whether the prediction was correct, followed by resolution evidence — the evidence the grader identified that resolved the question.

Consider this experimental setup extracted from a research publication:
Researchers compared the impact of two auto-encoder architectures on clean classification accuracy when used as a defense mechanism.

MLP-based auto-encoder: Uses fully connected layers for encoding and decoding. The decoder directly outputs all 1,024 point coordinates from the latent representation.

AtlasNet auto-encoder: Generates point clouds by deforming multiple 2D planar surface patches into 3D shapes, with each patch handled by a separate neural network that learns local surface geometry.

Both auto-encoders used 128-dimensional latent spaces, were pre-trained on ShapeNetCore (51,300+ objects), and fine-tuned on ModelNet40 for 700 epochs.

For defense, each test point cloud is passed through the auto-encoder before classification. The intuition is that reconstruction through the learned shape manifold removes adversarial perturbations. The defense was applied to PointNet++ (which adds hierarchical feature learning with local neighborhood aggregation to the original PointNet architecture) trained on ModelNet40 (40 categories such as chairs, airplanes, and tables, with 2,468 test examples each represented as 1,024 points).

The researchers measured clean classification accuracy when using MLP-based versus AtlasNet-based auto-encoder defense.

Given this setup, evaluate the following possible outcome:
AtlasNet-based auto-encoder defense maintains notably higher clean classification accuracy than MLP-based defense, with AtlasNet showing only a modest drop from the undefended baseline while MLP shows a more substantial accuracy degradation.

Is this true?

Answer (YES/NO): NO